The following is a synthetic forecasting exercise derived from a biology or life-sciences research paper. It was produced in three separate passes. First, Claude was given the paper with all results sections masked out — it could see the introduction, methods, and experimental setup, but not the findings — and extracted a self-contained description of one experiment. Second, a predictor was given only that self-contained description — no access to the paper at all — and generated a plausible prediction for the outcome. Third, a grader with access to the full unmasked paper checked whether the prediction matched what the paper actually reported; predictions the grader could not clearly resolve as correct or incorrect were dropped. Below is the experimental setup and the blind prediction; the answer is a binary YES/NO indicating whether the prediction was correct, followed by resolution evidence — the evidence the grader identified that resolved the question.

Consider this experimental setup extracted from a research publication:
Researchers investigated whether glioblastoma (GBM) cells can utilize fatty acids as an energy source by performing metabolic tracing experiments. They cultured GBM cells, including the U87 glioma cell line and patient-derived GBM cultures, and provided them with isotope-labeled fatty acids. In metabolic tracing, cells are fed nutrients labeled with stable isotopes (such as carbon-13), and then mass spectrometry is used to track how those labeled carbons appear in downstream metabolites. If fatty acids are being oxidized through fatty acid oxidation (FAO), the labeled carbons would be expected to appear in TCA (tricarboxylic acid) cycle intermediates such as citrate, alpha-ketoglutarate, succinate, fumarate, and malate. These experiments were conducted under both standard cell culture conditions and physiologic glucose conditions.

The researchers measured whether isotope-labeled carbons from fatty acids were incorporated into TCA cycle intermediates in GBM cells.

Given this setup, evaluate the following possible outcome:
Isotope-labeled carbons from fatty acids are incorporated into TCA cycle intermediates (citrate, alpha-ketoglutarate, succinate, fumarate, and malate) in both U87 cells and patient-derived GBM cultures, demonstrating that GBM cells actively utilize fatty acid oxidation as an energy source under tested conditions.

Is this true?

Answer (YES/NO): YES